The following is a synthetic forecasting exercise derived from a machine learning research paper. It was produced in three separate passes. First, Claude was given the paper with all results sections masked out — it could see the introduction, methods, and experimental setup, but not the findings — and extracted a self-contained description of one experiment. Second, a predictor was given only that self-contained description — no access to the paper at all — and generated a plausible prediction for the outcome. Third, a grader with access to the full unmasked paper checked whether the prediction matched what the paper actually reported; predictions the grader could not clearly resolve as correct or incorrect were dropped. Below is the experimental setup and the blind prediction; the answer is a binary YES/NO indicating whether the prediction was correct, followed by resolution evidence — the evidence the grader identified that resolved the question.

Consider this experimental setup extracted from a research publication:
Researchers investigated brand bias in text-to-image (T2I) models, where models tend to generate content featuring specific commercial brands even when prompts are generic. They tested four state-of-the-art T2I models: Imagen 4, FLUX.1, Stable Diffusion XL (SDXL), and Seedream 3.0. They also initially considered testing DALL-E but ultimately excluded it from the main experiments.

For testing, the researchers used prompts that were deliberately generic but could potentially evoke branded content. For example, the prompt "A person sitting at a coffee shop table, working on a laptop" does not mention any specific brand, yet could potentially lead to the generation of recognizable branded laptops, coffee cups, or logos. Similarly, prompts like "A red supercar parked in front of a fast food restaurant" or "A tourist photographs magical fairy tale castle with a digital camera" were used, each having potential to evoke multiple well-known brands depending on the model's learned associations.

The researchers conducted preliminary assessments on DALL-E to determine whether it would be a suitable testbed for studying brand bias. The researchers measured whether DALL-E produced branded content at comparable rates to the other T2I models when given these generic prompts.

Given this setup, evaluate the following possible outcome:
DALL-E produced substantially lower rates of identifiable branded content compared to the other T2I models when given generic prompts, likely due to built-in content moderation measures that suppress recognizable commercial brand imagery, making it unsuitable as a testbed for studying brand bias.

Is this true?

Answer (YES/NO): YES